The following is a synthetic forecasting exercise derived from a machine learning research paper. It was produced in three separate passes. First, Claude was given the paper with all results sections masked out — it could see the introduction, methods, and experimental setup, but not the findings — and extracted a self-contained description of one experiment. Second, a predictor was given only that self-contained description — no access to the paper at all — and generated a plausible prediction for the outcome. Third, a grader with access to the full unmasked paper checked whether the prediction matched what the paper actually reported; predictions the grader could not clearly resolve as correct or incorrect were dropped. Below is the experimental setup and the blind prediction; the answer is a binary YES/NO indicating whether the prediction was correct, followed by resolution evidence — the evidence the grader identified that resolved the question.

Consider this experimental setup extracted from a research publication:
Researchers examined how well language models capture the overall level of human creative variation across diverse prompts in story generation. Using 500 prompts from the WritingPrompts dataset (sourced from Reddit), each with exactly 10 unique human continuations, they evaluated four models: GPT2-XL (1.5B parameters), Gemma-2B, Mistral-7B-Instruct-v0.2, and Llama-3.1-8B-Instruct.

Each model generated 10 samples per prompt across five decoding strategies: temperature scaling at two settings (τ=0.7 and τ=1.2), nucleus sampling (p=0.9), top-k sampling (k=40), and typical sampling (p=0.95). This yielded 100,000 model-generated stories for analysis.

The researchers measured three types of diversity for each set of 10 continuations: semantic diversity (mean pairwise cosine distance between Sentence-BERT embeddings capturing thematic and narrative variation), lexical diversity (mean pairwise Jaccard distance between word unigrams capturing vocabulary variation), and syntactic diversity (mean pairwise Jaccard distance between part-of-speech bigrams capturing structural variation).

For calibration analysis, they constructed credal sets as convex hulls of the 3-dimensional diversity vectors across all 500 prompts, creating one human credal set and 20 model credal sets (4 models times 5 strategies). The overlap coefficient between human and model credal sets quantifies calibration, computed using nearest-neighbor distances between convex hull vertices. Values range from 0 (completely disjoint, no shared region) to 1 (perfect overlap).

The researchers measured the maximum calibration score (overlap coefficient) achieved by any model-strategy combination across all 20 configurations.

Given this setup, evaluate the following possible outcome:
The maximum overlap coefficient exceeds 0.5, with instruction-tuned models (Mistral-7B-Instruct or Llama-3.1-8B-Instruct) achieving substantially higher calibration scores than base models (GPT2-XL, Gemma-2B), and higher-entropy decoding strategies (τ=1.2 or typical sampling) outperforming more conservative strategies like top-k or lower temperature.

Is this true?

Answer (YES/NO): NO